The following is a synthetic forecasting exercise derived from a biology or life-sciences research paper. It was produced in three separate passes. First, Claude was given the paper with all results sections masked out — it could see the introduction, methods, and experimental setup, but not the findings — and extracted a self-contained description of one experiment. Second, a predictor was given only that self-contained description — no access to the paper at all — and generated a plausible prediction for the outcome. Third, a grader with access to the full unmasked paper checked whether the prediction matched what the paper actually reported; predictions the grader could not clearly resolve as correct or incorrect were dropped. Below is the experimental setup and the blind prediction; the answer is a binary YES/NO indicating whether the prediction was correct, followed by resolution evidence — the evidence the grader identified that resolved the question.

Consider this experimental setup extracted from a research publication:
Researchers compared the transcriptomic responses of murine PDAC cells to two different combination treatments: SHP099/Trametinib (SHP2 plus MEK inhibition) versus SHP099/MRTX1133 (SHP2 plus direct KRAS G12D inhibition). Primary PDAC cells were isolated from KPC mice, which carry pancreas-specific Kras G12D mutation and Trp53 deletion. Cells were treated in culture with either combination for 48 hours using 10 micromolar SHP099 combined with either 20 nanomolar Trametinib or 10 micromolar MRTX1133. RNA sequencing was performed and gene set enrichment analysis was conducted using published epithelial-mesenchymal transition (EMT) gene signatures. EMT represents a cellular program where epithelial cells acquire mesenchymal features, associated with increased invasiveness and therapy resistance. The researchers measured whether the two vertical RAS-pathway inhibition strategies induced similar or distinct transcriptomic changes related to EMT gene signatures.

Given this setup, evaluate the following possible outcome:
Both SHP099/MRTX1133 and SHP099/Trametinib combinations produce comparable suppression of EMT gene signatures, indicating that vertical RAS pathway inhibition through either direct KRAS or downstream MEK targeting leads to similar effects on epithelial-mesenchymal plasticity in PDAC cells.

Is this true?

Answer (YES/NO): NO